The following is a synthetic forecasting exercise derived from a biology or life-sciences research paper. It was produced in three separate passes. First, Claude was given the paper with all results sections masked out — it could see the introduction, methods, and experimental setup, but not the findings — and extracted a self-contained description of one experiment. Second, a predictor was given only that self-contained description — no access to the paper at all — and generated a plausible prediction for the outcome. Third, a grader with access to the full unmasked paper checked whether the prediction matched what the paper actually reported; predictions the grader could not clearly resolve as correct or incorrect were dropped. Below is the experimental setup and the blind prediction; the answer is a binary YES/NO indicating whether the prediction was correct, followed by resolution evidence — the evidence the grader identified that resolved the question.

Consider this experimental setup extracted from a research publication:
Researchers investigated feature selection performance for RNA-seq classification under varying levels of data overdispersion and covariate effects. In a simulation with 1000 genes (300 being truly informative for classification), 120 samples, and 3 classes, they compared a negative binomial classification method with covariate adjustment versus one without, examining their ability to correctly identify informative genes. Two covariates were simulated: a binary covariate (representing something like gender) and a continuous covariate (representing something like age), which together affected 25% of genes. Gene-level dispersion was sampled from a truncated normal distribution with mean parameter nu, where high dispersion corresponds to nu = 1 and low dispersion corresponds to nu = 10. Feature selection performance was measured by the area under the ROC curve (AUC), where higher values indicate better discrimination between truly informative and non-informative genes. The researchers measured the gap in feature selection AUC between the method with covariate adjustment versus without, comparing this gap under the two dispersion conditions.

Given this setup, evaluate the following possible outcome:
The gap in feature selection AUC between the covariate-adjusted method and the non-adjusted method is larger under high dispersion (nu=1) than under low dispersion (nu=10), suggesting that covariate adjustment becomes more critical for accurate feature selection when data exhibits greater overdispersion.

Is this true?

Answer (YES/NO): NO